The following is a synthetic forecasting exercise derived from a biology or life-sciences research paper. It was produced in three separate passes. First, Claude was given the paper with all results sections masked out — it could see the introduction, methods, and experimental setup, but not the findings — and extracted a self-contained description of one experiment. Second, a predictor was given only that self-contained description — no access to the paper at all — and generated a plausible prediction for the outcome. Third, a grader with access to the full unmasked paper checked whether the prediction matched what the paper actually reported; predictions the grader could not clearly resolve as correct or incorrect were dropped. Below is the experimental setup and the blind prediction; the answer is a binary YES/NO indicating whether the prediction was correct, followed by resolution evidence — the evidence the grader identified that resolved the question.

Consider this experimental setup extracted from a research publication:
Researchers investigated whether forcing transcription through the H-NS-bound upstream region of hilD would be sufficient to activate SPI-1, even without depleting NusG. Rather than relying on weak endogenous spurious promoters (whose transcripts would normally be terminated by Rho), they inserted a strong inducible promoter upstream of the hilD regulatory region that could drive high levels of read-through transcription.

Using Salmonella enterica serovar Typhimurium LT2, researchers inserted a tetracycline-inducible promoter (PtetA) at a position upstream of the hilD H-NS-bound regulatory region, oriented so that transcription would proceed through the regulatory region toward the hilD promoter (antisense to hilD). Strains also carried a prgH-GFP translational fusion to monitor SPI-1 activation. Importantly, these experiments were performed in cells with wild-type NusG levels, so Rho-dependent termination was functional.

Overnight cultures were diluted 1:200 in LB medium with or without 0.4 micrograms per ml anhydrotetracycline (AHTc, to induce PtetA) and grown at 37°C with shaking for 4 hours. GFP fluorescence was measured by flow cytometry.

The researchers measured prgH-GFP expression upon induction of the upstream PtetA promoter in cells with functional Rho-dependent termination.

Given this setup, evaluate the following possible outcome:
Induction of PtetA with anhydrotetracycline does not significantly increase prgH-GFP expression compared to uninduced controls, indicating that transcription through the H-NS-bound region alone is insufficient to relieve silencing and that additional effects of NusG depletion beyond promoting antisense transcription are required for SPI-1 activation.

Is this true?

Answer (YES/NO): NO